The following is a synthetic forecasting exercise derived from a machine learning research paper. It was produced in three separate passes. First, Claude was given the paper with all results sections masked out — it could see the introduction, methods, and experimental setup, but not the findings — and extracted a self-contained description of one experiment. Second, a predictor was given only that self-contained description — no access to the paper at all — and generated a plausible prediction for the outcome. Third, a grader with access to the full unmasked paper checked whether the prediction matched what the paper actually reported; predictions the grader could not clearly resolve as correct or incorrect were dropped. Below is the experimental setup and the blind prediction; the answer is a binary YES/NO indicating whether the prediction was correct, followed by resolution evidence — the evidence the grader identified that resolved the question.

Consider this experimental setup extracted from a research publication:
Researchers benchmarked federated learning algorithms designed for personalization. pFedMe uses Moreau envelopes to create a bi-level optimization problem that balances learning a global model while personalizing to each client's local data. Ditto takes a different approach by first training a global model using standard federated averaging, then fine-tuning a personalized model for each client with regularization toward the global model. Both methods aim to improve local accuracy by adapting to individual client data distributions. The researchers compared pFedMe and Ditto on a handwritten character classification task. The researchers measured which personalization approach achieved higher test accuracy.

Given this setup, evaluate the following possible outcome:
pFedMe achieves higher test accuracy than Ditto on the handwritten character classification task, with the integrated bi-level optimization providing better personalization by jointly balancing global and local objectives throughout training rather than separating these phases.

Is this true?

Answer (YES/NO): YES